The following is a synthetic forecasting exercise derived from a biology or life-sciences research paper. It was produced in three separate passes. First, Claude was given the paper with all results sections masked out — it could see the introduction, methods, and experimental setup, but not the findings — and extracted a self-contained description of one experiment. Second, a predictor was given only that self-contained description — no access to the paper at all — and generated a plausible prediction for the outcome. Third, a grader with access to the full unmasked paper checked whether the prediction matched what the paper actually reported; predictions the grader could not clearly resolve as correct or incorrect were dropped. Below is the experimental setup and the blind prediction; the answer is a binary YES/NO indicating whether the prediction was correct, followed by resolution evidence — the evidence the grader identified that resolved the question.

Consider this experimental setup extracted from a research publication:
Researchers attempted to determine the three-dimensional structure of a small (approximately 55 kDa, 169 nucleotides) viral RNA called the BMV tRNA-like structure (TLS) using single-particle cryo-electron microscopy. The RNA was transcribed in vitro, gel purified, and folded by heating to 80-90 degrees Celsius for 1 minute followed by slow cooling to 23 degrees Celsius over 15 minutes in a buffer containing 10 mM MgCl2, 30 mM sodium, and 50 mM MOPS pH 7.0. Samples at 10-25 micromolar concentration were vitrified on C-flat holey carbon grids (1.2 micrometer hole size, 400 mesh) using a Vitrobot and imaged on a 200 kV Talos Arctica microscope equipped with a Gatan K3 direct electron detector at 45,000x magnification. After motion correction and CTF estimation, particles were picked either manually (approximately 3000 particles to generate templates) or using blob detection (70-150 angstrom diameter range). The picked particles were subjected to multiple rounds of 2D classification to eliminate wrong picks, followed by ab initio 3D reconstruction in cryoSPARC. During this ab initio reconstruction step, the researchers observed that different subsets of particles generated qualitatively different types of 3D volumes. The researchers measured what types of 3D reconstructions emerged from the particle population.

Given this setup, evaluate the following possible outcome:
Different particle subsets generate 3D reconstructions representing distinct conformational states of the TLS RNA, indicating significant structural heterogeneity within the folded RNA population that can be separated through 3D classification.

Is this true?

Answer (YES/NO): NO